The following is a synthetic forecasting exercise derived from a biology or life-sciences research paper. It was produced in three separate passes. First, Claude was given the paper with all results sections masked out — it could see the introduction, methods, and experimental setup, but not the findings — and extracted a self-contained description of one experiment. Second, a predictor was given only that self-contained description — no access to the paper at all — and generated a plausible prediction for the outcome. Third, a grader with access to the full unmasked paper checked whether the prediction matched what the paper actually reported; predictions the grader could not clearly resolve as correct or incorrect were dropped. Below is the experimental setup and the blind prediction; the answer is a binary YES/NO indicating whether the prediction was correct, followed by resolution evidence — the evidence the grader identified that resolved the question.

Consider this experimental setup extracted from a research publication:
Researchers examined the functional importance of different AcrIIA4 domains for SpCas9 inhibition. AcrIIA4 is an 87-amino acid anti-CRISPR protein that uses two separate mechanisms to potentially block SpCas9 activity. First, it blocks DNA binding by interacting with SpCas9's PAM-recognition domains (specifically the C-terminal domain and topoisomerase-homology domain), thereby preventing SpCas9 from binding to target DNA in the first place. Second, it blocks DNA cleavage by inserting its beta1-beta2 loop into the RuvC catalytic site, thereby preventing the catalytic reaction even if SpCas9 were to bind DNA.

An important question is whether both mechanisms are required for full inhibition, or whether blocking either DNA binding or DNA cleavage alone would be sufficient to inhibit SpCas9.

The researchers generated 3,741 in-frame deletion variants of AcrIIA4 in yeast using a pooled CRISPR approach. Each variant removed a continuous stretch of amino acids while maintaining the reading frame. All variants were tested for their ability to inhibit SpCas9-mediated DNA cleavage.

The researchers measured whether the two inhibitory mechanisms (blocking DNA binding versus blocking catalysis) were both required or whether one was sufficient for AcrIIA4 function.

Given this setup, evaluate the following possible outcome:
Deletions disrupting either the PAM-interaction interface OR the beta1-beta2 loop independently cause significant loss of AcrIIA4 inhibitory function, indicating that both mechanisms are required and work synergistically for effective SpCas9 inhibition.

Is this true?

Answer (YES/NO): NO